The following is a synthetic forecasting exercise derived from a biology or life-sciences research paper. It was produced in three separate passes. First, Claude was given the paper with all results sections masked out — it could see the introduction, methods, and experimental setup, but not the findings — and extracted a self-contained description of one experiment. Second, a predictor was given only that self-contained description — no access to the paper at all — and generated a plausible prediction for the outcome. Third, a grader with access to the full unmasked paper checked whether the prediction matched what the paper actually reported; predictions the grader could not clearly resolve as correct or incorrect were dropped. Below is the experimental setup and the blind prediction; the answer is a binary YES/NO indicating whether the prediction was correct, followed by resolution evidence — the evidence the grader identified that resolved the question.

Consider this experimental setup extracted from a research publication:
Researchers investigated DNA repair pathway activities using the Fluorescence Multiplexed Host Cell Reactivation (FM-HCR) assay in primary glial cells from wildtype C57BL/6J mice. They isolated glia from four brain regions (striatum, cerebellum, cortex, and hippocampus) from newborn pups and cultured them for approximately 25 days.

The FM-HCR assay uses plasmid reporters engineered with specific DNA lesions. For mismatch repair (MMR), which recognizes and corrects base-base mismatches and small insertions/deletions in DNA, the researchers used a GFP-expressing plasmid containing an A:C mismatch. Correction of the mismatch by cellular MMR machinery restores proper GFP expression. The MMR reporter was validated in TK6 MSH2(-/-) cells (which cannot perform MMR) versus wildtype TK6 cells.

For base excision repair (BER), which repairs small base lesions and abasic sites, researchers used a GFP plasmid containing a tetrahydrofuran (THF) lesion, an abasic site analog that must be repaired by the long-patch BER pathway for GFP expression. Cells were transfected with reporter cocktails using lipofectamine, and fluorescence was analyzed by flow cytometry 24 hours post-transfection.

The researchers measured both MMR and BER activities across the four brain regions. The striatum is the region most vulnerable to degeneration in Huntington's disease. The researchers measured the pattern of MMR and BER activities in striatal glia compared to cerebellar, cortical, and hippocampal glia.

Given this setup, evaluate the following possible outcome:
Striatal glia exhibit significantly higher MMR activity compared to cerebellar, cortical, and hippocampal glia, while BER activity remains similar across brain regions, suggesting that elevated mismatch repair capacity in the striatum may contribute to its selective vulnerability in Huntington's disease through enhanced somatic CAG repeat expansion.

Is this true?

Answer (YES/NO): NO